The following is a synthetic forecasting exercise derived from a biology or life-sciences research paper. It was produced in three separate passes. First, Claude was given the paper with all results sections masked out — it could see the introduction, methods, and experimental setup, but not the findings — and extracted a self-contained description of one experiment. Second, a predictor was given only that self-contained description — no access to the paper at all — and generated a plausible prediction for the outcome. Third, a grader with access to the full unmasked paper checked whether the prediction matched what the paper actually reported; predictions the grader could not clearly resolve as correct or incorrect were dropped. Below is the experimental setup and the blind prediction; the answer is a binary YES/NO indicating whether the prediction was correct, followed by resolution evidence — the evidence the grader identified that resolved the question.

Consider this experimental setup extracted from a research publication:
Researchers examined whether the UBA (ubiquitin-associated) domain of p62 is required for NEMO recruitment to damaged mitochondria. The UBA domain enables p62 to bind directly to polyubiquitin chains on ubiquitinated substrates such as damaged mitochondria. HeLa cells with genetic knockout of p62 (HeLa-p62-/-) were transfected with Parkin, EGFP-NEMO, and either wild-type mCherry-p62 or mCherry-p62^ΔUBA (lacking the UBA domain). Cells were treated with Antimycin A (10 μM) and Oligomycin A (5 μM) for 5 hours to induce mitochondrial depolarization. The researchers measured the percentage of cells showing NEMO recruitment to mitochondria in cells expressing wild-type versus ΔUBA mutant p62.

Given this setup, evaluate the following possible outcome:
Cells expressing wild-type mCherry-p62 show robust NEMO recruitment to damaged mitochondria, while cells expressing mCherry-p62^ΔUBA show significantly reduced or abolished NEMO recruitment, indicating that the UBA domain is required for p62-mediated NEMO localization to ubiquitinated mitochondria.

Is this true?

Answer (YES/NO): YES